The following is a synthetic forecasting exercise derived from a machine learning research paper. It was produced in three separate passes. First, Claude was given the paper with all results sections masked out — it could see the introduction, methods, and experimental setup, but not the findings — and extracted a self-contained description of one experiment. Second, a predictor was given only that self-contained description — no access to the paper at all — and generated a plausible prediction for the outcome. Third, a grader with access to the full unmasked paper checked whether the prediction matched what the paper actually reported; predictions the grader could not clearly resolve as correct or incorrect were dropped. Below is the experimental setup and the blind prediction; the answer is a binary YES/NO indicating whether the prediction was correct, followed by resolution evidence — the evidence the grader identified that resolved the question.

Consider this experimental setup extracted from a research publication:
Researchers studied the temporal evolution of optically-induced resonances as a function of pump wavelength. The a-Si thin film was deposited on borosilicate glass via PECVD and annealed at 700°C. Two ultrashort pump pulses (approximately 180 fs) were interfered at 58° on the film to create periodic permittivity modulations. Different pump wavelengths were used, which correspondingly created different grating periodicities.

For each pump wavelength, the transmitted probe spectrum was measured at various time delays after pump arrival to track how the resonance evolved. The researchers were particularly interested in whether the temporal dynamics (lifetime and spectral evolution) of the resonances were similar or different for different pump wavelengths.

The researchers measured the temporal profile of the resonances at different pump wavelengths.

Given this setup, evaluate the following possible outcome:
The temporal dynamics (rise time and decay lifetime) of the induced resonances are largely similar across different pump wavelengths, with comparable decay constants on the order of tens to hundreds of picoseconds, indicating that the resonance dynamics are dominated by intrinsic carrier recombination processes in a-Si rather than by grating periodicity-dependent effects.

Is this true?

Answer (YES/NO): NO